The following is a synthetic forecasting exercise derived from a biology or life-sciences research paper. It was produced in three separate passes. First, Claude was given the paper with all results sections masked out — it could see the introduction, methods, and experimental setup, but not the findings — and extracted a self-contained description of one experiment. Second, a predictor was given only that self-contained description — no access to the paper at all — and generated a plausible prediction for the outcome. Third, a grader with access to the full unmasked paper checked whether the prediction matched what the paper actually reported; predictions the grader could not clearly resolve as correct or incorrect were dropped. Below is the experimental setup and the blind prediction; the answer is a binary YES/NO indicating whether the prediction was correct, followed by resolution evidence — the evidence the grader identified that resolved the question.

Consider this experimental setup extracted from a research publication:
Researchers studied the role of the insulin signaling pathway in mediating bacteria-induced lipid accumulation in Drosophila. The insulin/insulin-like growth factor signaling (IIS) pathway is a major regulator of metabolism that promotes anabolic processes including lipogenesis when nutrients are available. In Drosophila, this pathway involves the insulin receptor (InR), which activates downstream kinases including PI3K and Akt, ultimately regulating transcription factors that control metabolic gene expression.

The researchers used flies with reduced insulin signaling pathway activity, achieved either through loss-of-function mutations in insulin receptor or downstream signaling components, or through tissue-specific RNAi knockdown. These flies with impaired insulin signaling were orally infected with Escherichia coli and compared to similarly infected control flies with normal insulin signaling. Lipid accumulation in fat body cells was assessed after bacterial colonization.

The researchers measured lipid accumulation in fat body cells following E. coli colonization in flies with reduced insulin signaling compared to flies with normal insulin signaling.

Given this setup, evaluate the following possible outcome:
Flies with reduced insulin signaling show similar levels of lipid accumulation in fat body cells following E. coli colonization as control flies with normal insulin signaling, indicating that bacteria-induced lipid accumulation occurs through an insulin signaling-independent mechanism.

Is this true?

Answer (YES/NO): NO